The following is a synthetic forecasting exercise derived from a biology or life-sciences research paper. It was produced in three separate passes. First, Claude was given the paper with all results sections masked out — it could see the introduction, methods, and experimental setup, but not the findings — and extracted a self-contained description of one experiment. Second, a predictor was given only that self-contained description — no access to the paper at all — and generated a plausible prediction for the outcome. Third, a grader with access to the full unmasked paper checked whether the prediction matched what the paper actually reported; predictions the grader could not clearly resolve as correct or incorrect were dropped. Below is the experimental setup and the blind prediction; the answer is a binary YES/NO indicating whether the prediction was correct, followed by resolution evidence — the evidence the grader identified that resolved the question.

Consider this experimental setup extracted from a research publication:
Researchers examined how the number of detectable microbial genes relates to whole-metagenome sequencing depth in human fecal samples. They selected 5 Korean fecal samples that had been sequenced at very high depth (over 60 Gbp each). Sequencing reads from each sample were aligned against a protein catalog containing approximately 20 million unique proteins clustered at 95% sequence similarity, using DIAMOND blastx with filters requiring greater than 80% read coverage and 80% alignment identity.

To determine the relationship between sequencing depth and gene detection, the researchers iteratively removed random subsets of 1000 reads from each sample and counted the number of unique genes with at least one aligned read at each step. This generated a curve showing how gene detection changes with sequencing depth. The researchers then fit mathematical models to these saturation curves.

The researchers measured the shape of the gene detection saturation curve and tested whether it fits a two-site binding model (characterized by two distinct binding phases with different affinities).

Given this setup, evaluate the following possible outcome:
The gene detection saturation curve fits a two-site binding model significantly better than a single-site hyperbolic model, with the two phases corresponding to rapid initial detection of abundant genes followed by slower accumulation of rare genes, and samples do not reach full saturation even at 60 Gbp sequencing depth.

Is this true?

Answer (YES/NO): NO